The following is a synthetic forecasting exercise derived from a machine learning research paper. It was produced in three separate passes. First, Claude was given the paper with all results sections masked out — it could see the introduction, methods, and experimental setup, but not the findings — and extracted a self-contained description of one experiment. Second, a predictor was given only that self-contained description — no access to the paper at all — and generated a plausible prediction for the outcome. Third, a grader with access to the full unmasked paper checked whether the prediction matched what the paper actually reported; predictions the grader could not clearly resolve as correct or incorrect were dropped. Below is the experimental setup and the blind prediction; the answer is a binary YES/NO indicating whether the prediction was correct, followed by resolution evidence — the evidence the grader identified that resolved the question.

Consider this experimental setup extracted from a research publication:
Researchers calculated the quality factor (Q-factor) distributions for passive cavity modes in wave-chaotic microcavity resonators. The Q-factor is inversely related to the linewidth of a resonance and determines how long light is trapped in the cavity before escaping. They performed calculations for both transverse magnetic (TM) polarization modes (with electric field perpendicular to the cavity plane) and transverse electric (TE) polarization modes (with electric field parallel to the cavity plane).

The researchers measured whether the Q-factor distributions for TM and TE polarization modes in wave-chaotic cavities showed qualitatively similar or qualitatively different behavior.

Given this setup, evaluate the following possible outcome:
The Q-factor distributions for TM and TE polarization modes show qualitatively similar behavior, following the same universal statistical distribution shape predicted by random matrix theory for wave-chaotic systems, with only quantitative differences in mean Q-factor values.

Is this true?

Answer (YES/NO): NO